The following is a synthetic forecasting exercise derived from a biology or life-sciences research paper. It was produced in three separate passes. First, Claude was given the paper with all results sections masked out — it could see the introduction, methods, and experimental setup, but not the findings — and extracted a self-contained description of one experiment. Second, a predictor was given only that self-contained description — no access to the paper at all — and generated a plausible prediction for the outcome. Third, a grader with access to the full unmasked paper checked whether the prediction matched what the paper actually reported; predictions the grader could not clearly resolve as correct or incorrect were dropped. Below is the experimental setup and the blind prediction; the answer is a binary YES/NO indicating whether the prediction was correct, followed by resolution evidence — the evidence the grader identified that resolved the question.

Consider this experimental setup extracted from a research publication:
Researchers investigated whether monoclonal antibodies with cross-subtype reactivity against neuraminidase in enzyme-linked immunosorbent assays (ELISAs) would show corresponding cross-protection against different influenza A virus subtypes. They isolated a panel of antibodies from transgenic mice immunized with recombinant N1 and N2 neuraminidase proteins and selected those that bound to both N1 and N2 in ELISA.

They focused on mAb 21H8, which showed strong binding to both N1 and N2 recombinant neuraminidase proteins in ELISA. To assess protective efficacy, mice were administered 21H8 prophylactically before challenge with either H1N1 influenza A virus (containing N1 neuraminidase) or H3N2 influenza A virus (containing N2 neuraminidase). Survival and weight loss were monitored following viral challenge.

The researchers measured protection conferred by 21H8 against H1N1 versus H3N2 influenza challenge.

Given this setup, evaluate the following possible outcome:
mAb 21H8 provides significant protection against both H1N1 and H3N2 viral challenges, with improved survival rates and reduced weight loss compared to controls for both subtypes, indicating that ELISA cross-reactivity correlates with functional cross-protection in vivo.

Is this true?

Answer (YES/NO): NO